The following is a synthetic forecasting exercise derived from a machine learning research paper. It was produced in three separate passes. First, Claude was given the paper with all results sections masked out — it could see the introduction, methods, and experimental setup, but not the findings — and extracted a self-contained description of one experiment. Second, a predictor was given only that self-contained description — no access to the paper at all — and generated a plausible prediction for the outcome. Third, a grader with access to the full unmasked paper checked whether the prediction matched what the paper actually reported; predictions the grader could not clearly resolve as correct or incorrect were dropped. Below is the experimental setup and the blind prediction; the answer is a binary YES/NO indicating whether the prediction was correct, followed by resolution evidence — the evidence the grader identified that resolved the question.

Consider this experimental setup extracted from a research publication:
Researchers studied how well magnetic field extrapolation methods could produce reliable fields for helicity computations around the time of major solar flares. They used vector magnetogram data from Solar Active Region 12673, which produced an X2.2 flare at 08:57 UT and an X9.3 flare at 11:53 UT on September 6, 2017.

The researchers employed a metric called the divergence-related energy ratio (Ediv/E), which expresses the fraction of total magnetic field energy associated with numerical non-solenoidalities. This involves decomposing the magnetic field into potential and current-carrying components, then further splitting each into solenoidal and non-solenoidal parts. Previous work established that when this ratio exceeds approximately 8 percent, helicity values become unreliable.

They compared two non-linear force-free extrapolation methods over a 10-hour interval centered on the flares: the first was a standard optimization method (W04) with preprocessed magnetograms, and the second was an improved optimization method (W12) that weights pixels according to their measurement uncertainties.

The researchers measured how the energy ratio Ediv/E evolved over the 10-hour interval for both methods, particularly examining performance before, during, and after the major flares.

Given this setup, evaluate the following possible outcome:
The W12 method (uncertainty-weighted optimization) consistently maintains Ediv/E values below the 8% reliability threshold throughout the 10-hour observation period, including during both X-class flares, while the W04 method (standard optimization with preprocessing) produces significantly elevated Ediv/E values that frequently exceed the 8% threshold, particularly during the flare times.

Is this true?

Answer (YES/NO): NO